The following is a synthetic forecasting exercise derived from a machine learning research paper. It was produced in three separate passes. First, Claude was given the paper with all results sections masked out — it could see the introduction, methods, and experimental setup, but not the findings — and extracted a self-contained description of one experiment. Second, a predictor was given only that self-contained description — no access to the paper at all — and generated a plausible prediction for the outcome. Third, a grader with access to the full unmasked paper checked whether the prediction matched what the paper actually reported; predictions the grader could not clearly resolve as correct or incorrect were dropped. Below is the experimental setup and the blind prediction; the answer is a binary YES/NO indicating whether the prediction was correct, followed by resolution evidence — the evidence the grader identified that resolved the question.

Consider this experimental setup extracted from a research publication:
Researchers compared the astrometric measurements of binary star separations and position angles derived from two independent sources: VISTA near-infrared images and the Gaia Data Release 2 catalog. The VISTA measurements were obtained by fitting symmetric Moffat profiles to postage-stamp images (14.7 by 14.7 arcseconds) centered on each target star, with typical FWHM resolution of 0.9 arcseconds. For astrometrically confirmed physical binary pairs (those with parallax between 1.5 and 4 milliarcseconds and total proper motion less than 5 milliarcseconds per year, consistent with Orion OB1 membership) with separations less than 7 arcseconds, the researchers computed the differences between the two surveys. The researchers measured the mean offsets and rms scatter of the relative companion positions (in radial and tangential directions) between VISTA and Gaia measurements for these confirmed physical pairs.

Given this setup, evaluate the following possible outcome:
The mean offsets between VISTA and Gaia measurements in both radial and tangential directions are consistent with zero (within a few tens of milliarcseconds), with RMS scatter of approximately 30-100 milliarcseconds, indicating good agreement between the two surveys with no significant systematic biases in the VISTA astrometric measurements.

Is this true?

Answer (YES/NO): NO